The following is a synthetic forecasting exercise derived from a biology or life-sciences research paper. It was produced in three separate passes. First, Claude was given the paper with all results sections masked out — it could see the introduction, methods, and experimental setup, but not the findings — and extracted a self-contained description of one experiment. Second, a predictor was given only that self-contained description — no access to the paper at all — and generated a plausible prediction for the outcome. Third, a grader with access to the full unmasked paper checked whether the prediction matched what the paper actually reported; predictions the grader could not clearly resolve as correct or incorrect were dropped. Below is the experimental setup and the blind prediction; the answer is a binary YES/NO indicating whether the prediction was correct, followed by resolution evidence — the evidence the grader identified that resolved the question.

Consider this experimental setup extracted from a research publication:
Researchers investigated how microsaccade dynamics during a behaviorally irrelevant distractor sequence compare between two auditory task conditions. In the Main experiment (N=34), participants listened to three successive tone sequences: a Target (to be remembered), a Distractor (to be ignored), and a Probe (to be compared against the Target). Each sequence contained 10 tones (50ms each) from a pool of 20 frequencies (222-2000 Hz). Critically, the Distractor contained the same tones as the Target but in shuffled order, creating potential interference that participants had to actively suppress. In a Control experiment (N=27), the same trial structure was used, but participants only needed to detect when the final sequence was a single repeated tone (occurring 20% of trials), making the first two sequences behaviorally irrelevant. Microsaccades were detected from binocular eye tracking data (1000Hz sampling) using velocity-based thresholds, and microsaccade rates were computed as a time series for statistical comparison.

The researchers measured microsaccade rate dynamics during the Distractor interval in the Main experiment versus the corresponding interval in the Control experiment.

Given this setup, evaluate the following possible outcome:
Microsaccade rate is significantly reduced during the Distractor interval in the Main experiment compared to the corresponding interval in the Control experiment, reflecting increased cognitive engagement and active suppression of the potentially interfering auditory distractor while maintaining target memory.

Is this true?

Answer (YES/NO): NO